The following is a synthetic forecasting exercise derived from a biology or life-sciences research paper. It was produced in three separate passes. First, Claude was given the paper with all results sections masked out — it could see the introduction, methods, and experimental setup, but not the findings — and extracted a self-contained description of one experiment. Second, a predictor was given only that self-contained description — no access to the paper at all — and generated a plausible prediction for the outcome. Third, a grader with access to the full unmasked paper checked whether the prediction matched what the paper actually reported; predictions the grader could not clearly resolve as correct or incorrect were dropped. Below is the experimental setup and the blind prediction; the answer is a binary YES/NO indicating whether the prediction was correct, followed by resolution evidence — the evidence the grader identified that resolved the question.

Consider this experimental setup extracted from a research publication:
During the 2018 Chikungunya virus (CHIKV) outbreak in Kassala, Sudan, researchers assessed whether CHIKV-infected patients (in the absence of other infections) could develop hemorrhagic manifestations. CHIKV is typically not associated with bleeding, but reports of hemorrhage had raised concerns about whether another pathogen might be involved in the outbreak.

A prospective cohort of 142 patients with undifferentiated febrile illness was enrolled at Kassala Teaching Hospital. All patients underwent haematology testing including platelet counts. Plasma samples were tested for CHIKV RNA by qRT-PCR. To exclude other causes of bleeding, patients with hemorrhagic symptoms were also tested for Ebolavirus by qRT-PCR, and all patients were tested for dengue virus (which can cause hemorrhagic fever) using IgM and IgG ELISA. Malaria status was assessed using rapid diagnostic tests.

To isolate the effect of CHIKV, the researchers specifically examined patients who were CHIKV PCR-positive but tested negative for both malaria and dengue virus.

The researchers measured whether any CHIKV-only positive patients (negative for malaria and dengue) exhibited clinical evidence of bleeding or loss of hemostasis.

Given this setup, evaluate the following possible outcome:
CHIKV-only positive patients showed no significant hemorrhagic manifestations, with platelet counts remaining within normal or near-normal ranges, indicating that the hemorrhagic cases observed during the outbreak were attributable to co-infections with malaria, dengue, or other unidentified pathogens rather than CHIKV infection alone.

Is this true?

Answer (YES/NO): NO